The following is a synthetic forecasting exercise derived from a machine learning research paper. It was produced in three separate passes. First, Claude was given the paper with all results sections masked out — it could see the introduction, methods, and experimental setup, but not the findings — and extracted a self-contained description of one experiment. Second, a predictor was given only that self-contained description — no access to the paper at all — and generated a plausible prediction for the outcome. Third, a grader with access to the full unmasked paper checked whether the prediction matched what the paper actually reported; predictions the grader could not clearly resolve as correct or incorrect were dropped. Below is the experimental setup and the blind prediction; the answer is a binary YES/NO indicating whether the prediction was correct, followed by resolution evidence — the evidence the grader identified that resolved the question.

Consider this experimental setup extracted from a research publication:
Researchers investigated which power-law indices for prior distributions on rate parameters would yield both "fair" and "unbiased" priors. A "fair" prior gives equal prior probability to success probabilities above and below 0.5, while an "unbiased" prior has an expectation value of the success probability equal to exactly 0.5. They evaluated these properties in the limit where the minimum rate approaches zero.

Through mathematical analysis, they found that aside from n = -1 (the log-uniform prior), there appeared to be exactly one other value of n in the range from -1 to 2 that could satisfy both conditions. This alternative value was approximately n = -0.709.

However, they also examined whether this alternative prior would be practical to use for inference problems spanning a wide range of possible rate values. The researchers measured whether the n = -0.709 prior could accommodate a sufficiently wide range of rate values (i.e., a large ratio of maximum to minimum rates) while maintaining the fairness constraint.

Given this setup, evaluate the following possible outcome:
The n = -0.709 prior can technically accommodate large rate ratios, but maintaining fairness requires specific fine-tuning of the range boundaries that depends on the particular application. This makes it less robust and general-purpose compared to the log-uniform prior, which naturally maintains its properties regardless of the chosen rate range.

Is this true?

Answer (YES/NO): NO